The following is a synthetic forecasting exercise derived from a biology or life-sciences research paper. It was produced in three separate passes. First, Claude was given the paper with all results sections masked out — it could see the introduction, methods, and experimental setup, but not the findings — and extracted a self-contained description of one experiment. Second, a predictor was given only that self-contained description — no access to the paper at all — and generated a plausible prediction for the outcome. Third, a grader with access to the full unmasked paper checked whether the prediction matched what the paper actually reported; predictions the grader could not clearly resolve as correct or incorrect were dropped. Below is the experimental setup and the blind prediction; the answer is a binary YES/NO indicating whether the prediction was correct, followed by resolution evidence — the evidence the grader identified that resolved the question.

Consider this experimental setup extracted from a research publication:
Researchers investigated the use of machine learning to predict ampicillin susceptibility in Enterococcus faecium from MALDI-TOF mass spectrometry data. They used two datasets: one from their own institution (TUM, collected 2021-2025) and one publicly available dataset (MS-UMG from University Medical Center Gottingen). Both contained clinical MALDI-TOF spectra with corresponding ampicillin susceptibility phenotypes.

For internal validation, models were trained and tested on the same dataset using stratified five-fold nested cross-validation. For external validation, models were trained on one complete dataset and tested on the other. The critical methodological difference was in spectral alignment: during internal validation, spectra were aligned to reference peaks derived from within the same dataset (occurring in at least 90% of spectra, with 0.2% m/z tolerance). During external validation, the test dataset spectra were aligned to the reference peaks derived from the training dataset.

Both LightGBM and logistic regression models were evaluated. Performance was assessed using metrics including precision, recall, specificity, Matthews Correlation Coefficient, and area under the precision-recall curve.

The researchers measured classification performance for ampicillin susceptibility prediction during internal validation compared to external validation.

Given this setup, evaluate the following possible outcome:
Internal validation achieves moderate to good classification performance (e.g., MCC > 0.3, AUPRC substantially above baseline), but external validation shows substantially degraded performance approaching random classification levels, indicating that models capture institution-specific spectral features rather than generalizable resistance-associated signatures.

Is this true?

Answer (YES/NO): NO